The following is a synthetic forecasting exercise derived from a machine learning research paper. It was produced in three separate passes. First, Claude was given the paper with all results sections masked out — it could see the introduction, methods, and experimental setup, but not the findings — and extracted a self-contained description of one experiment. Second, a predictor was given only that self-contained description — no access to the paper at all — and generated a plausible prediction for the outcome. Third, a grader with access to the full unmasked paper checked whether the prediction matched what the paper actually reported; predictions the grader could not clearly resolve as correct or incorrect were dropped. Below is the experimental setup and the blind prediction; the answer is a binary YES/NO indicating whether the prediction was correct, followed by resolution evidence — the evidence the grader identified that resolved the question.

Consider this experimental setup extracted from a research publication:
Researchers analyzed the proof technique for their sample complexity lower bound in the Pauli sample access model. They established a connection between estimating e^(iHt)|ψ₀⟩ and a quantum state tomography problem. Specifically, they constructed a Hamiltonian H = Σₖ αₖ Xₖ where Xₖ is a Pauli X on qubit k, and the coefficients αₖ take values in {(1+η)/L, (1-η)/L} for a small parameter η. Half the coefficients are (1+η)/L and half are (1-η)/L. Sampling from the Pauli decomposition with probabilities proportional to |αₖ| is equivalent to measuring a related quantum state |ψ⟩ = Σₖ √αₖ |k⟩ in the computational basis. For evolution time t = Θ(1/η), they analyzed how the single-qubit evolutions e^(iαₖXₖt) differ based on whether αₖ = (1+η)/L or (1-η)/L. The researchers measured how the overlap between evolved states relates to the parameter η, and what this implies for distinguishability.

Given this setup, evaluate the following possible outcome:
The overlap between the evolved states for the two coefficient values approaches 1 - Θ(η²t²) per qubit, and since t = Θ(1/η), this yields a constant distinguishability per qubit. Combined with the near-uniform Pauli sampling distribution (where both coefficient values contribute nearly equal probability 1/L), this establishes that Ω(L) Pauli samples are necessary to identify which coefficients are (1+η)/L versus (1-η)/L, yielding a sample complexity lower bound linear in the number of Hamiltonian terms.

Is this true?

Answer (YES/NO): NO